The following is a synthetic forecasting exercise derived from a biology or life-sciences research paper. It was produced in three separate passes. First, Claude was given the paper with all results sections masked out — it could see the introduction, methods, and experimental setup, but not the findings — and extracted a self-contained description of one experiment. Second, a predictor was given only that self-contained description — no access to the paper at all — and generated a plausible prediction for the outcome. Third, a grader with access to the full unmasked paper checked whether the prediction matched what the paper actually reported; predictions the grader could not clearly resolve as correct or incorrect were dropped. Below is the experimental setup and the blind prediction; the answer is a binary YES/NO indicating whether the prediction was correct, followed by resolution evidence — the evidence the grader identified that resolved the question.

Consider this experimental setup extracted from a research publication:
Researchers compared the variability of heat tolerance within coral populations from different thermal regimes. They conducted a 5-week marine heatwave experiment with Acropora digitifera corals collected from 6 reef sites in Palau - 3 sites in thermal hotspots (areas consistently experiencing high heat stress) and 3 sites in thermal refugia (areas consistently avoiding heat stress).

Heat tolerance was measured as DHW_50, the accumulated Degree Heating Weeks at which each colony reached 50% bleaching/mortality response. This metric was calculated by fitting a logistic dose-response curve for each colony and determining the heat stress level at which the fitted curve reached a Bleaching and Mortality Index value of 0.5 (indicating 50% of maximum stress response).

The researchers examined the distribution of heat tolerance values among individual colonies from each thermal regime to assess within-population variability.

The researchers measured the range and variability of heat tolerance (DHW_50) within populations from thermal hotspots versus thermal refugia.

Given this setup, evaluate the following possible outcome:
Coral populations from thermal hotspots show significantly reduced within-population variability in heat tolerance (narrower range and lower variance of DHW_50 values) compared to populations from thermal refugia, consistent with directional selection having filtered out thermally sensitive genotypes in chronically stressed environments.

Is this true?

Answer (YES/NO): NO